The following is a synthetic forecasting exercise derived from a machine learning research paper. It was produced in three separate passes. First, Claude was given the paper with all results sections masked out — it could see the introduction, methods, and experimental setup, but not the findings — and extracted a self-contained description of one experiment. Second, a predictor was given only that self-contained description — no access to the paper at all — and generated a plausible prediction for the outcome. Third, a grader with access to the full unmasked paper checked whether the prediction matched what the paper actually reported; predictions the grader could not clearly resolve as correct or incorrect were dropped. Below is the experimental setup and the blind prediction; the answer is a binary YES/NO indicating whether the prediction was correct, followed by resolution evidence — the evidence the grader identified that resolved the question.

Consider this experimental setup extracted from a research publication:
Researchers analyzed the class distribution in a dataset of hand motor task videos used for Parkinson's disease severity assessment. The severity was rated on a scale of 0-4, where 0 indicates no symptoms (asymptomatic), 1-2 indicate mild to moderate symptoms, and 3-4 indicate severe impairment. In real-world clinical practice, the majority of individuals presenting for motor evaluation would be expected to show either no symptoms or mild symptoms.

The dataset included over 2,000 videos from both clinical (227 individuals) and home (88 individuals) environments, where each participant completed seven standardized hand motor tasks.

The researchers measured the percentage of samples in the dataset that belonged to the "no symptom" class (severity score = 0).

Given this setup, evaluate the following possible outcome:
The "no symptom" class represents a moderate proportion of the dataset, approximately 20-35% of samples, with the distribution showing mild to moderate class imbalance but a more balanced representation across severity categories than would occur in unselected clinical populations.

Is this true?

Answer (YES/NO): NO